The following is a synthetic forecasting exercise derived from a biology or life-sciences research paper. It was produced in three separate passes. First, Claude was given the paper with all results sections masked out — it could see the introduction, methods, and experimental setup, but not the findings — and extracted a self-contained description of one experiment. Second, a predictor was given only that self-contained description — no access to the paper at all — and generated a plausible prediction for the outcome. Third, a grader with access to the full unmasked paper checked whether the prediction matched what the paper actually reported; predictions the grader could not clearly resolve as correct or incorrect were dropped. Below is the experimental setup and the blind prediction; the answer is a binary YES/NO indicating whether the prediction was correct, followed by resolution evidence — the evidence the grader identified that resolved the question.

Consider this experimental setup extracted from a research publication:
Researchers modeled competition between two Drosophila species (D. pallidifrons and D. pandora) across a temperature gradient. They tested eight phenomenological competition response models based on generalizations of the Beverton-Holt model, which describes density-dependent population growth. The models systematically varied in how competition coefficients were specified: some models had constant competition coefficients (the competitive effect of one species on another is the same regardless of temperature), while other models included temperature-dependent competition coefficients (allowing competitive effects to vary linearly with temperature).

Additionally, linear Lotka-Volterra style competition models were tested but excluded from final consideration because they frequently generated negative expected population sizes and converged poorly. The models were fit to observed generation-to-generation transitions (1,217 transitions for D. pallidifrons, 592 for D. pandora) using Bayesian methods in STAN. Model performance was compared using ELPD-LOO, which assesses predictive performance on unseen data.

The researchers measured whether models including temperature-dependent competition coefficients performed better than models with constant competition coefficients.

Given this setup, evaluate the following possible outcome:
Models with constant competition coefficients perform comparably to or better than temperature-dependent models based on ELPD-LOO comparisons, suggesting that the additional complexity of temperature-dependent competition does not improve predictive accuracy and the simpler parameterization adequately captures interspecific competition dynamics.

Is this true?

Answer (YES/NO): NO